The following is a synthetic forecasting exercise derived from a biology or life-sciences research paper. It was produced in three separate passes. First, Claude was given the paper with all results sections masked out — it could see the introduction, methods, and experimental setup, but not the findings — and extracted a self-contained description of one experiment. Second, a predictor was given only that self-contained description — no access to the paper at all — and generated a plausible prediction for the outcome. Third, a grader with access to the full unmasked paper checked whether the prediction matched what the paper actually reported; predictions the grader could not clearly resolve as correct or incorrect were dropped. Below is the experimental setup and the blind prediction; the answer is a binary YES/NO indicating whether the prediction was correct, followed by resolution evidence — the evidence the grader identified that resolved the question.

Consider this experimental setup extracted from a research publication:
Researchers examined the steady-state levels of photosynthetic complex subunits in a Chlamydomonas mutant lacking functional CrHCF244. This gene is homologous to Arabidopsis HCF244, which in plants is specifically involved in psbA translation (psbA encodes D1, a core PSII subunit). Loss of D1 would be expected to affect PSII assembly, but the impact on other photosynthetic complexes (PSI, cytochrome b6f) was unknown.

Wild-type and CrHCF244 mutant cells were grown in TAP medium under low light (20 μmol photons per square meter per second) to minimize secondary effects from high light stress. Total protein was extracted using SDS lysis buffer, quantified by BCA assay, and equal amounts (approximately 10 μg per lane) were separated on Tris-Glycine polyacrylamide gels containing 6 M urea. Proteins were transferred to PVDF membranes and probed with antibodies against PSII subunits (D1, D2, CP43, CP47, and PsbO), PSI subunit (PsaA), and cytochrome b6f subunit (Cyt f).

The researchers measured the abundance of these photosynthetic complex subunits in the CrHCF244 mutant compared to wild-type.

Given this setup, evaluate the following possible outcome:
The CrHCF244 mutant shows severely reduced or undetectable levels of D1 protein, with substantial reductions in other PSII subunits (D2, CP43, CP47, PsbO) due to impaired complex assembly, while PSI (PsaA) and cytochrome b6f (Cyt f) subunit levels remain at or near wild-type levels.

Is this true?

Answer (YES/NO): YES